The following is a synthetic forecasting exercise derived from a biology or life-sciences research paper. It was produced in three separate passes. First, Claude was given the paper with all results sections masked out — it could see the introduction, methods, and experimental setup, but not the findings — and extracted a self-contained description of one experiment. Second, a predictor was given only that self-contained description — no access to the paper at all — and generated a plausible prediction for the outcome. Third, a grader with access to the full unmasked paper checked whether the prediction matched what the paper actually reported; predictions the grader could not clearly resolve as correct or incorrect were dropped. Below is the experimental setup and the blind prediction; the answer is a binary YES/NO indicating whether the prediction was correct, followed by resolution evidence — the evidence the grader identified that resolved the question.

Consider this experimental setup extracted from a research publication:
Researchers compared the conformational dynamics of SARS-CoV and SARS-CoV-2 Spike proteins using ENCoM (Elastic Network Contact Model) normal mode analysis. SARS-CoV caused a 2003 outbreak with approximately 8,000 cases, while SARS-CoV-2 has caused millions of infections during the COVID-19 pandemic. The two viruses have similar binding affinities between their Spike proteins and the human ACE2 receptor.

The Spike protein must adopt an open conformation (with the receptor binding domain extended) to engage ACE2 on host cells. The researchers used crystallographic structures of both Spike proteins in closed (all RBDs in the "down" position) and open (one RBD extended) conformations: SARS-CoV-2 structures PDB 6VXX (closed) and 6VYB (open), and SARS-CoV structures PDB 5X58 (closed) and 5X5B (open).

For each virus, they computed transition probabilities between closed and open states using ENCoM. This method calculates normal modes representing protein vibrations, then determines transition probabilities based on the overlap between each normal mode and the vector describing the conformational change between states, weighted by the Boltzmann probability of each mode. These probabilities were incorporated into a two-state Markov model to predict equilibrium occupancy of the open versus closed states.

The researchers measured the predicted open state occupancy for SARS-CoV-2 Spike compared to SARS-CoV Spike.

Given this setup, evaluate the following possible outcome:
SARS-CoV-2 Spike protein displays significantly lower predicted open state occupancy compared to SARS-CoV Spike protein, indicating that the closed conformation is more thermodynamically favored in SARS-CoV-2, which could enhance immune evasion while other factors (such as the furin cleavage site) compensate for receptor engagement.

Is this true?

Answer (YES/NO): NO